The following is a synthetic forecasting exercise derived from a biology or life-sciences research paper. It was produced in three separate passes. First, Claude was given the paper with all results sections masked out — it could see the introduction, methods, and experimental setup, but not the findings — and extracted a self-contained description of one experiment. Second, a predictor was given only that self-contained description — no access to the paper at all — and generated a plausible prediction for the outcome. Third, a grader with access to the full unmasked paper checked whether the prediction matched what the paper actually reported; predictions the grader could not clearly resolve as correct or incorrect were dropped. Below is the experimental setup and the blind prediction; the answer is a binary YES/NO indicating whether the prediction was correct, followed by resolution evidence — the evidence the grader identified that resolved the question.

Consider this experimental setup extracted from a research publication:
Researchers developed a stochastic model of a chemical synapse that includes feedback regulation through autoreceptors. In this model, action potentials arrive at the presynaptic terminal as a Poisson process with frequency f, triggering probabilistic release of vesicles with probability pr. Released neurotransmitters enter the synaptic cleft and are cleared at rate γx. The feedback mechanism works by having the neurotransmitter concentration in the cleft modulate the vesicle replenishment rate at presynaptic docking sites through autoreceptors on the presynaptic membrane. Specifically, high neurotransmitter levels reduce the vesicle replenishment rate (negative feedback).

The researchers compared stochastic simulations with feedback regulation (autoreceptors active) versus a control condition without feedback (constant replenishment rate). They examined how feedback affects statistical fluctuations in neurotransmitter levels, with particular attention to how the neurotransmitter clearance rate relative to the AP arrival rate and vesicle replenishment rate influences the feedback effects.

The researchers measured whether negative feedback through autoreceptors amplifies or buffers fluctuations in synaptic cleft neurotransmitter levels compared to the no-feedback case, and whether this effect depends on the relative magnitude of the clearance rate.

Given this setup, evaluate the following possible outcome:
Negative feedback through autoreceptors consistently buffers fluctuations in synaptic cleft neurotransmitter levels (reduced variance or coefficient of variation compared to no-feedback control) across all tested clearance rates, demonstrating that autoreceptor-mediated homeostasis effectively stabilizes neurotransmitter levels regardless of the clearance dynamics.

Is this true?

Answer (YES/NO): NO